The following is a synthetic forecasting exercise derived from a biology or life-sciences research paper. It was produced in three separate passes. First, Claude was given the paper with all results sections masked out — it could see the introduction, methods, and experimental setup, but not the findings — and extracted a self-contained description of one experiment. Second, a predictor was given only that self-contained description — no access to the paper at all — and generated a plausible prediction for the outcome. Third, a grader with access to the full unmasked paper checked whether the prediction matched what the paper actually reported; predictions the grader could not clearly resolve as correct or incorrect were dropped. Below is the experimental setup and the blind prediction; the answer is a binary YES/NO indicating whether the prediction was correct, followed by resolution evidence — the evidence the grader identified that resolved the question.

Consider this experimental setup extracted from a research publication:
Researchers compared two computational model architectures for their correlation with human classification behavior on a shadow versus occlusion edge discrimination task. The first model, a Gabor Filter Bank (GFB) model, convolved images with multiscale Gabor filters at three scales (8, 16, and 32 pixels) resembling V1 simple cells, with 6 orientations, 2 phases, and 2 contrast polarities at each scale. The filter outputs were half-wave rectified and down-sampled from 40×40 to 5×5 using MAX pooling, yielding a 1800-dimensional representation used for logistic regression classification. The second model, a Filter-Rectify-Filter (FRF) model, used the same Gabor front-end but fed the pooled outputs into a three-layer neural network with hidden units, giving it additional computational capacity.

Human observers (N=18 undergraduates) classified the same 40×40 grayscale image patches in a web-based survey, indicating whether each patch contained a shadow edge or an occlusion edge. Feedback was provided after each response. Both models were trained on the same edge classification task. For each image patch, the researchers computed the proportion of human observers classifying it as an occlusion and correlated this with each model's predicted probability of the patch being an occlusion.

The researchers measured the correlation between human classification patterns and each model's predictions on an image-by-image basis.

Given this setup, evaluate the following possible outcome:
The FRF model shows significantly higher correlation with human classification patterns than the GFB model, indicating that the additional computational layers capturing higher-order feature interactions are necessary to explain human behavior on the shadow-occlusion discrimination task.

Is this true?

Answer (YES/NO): YES